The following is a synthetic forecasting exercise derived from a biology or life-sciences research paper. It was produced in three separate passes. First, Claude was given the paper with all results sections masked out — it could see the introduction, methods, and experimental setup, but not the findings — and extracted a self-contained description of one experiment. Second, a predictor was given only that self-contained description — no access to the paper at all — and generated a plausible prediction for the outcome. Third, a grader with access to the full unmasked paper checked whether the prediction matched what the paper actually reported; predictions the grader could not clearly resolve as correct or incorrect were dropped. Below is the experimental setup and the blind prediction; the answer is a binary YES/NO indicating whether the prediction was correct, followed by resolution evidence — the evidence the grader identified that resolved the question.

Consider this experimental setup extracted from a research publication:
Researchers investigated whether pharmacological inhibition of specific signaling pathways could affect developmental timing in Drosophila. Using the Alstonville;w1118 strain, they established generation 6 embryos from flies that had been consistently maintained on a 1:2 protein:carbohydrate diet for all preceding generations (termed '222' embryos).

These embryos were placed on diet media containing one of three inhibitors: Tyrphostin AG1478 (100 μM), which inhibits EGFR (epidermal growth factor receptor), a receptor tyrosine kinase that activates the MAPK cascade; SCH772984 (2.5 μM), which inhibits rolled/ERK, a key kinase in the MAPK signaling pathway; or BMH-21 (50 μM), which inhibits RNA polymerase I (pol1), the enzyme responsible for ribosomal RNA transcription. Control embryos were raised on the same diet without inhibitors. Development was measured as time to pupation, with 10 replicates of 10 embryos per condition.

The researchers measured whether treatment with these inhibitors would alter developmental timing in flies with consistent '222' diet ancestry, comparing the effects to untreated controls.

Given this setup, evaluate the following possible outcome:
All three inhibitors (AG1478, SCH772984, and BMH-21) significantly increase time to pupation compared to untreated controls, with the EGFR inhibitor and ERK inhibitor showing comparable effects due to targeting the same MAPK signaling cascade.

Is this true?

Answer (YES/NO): YES